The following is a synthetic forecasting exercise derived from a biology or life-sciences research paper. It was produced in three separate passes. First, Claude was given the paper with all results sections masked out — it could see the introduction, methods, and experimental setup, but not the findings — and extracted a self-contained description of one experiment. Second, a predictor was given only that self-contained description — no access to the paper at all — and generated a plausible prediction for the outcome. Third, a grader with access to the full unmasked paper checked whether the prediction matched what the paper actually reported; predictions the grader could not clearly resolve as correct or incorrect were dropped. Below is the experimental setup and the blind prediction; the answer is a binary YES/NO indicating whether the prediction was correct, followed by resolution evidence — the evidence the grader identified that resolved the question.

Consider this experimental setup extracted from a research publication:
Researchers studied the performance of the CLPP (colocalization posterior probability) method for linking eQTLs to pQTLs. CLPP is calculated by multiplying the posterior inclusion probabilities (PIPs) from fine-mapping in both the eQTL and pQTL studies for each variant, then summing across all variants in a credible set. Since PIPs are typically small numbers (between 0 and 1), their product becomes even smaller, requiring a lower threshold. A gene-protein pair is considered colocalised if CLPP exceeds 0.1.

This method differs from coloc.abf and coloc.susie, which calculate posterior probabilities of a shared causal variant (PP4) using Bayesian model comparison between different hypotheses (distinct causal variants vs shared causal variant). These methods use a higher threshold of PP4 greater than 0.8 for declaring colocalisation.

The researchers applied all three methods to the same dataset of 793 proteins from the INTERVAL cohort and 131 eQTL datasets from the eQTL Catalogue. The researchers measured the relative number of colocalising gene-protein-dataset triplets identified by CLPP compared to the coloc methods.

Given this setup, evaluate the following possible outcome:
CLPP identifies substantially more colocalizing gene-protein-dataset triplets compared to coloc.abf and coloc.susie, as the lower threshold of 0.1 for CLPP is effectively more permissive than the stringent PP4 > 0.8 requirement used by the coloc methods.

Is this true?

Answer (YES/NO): NO